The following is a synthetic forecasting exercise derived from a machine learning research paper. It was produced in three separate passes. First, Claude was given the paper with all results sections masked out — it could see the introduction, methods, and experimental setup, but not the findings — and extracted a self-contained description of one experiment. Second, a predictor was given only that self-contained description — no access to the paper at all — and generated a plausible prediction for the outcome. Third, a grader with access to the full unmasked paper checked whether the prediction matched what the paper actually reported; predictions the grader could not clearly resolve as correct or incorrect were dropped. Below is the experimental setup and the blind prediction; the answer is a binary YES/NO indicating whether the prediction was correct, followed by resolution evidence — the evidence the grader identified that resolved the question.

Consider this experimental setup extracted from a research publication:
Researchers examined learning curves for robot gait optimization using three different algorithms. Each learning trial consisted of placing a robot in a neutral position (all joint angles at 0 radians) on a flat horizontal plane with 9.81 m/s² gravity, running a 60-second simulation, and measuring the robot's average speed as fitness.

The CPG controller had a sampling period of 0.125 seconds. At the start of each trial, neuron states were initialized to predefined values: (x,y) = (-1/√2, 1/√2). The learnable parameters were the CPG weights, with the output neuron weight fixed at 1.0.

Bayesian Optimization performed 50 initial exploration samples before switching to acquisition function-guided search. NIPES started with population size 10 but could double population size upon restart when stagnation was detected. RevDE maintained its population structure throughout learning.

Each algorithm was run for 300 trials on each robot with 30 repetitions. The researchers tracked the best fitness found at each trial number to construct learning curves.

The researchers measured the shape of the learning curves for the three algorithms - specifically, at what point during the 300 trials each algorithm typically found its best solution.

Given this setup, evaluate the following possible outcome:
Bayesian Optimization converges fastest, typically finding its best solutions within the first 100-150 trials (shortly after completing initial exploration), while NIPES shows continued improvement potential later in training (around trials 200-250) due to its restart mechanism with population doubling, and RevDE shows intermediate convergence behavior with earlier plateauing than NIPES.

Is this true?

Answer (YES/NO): NO